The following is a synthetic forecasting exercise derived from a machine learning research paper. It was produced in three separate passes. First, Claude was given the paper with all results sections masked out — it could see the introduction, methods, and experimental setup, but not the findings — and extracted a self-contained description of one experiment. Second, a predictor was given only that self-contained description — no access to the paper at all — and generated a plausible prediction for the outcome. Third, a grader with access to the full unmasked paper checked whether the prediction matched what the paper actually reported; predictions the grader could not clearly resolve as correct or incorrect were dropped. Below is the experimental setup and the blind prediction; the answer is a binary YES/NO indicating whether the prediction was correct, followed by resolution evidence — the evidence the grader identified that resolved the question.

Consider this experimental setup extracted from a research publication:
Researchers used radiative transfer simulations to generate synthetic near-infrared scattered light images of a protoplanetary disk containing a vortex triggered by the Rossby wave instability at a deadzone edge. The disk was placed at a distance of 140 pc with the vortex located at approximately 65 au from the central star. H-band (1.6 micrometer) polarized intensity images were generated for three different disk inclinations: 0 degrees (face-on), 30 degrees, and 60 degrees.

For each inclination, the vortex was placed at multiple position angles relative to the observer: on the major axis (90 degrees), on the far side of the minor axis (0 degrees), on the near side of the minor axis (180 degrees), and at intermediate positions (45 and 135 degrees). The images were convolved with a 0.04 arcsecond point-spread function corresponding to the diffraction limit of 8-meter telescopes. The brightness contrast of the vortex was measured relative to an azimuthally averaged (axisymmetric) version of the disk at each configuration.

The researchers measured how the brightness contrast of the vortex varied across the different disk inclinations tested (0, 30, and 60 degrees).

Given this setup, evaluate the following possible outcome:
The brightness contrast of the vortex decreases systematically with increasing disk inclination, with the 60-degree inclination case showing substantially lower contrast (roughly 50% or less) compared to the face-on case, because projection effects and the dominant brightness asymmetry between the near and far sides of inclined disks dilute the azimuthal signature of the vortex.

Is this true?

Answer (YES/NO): NO